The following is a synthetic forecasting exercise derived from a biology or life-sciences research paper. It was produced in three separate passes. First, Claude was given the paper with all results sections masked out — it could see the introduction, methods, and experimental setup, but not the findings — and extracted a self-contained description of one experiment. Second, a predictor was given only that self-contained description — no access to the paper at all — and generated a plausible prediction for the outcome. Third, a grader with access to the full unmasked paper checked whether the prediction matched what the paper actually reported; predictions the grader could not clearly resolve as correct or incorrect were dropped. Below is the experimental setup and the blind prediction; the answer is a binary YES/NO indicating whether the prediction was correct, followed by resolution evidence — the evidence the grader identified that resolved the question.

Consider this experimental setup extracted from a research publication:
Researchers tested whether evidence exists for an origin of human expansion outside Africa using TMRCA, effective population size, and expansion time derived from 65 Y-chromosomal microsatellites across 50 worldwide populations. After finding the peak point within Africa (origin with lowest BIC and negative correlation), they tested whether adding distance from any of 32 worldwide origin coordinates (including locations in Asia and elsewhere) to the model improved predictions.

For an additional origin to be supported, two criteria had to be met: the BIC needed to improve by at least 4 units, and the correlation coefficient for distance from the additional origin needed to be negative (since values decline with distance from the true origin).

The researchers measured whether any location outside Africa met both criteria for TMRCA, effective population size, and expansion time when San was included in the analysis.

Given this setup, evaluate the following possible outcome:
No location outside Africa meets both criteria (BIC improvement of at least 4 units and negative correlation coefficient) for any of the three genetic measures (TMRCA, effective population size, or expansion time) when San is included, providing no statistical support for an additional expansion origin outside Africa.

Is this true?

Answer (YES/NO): YES